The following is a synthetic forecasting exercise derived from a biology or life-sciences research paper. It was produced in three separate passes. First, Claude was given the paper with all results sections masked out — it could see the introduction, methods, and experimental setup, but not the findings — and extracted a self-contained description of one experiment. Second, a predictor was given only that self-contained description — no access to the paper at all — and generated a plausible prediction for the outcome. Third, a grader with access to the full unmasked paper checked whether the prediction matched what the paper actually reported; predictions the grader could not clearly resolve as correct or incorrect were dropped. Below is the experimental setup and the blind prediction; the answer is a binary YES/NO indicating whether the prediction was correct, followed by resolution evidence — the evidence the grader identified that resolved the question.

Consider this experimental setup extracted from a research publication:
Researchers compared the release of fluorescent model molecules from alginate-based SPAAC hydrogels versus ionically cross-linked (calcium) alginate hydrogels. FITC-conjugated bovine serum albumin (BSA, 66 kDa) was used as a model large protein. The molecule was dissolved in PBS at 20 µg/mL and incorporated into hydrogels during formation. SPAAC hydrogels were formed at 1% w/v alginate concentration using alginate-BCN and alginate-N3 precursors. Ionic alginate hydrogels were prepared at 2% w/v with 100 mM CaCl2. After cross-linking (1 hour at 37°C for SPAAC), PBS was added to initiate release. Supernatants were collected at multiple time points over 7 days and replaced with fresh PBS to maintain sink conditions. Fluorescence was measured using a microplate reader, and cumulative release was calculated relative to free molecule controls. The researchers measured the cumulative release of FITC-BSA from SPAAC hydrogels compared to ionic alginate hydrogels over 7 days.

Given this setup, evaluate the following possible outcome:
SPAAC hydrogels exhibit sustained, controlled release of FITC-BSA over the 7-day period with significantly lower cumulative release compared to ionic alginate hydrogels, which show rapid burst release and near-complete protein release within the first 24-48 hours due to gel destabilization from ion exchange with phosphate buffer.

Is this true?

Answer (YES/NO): NO